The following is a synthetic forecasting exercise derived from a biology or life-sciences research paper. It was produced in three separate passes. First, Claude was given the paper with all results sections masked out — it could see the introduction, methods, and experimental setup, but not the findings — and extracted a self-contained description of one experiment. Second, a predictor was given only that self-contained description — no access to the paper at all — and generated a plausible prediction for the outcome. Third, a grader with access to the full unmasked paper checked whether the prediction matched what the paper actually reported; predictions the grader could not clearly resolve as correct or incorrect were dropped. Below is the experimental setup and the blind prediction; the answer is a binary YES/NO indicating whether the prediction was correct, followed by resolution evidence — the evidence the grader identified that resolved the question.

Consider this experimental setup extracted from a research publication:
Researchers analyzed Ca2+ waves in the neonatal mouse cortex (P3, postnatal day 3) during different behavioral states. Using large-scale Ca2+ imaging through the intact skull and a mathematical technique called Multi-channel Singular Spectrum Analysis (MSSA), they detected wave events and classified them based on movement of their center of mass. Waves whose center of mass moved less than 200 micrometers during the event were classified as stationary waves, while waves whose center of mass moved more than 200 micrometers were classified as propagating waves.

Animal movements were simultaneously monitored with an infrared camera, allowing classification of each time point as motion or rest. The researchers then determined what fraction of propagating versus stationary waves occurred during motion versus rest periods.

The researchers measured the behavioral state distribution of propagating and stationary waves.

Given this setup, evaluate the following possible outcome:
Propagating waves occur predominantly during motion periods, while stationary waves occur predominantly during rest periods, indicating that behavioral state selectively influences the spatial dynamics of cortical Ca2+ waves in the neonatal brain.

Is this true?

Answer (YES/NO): NO